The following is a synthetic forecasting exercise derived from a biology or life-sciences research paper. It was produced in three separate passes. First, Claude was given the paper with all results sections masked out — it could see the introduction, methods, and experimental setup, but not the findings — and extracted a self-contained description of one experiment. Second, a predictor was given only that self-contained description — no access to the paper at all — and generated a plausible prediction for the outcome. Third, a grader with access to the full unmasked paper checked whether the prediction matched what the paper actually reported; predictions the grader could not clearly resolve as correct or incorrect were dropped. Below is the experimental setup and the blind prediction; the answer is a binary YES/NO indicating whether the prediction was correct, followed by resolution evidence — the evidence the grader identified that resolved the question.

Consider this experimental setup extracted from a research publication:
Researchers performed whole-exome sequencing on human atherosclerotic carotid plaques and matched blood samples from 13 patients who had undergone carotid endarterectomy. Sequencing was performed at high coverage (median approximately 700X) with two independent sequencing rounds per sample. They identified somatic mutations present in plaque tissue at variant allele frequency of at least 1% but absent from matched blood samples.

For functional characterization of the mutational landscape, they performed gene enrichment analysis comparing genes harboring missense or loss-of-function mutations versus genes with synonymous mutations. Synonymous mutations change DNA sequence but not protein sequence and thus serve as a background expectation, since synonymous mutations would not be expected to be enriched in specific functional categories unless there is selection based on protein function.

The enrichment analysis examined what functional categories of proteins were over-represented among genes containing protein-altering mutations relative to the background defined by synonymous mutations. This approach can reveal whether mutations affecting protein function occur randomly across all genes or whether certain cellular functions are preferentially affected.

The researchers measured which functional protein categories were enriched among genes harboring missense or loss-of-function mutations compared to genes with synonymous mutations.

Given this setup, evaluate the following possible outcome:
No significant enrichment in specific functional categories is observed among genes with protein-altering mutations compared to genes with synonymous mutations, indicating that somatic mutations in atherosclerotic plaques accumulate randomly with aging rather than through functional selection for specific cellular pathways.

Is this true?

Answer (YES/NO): NO